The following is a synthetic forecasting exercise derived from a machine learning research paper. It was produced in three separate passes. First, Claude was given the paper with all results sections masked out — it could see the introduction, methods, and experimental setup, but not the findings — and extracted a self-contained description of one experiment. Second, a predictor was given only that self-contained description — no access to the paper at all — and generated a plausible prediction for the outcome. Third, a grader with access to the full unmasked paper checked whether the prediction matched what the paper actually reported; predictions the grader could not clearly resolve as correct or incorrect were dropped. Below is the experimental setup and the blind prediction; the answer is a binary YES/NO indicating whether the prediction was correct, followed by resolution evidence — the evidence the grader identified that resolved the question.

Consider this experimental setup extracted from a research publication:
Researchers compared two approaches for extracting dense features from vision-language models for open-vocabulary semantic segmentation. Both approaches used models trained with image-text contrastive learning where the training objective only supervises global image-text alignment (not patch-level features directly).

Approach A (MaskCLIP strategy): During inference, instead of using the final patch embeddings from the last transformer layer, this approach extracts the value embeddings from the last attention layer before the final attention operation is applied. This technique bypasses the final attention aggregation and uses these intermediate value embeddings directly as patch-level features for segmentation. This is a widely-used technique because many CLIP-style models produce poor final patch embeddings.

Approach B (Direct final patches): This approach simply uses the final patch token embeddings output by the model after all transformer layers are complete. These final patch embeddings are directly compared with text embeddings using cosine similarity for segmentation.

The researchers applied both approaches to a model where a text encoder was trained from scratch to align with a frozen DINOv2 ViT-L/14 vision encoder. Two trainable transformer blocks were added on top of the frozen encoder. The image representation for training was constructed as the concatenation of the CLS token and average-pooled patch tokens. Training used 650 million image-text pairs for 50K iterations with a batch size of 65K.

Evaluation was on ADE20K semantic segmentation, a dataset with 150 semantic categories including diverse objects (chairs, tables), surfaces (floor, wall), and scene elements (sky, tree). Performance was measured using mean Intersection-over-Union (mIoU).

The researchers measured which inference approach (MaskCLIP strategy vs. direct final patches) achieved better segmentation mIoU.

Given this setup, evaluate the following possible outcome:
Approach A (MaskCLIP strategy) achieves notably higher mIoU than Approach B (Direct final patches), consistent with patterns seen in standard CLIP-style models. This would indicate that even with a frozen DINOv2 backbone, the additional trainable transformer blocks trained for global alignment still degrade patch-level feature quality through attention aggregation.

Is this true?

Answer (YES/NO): NO